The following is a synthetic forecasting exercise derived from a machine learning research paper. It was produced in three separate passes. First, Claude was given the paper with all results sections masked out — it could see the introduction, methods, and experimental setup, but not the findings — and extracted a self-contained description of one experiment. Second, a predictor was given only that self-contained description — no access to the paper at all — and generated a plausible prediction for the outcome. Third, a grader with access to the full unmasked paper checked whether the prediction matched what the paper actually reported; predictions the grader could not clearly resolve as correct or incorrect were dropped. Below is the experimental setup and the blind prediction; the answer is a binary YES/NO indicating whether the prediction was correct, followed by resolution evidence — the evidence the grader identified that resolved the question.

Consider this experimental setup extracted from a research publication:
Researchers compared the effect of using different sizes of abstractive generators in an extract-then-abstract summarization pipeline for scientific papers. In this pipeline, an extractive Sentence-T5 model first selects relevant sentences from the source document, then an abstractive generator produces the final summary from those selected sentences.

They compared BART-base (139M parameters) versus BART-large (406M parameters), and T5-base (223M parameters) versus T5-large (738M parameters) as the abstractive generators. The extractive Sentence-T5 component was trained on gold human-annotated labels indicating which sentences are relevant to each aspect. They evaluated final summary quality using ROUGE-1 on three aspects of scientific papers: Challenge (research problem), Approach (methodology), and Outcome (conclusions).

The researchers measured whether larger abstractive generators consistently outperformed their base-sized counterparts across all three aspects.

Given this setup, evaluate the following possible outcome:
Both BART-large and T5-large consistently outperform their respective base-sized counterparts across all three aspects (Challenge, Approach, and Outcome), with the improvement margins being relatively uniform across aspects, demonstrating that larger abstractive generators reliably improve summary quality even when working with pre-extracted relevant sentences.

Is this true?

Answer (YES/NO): NO